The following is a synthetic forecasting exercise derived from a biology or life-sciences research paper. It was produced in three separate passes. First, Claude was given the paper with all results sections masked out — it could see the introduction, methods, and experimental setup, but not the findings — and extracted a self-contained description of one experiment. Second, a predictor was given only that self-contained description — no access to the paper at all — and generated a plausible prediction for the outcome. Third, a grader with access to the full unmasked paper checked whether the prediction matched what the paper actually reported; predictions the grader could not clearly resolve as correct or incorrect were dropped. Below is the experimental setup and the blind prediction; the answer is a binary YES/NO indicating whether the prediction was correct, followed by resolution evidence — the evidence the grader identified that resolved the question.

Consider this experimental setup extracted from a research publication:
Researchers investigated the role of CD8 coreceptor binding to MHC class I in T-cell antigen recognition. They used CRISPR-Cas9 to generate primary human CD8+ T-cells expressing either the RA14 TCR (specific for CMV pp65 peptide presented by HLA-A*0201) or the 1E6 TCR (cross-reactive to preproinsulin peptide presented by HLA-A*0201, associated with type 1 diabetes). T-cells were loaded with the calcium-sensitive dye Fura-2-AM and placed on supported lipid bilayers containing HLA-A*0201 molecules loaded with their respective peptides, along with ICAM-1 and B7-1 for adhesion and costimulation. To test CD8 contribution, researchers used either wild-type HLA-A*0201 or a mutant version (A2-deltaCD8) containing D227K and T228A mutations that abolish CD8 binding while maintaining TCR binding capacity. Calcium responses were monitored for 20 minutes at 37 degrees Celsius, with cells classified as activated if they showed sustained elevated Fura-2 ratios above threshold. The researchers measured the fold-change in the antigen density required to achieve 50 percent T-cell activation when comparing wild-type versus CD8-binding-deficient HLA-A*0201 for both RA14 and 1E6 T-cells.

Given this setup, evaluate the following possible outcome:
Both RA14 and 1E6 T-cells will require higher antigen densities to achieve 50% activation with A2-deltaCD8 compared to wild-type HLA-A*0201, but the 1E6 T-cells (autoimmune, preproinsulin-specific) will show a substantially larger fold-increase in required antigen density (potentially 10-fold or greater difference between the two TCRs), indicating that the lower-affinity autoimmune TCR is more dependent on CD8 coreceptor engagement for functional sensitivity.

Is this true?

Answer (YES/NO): NO